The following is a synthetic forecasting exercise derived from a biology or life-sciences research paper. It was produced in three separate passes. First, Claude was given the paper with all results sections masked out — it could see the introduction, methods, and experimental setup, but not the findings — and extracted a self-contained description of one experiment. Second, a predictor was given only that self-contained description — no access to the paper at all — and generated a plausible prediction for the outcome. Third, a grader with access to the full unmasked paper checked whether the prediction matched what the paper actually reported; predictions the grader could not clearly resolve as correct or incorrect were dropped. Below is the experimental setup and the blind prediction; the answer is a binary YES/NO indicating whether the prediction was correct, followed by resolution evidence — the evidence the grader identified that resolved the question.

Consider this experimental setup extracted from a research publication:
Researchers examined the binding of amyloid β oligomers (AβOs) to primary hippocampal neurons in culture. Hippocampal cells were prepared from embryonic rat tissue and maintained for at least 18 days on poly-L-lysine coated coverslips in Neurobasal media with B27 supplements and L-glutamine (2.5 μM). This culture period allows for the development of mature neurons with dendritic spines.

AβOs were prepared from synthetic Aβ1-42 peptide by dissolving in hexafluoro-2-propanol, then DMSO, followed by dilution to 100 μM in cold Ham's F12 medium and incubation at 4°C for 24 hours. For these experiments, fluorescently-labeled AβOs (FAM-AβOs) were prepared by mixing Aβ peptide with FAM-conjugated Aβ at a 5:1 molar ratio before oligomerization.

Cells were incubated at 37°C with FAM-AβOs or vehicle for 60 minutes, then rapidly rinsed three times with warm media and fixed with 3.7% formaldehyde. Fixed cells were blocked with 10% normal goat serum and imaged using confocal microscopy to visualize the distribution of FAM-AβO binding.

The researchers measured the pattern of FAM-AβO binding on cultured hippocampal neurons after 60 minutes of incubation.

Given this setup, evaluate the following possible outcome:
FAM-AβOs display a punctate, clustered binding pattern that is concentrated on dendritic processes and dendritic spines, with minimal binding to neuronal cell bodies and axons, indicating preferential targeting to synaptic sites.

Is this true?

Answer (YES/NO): NO